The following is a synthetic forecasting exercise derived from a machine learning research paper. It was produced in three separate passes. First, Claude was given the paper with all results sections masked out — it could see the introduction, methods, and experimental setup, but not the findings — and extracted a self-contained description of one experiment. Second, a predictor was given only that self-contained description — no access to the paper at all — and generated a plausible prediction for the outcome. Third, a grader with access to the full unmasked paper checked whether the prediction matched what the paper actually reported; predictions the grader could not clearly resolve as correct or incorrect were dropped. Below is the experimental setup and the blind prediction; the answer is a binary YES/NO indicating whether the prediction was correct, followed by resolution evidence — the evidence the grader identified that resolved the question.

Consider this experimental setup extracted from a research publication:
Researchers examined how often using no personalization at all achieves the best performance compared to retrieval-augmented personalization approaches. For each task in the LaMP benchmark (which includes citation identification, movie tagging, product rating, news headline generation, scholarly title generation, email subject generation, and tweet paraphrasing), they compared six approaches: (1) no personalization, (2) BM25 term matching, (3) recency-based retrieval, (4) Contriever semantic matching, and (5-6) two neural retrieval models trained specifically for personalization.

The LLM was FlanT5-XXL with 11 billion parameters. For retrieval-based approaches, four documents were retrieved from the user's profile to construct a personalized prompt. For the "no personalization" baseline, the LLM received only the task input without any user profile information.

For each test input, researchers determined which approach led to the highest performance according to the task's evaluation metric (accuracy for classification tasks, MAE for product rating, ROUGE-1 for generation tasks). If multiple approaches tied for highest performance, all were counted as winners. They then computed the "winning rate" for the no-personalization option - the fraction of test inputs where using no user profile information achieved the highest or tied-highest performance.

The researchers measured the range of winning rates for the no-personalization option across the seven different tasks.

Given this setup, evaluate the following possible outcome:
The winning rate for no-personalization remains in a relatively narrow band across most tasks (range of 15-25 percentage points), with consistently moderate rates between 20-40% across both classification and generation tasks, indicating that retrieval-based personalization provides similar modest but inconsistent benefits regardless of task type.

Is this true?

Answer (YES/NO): NO